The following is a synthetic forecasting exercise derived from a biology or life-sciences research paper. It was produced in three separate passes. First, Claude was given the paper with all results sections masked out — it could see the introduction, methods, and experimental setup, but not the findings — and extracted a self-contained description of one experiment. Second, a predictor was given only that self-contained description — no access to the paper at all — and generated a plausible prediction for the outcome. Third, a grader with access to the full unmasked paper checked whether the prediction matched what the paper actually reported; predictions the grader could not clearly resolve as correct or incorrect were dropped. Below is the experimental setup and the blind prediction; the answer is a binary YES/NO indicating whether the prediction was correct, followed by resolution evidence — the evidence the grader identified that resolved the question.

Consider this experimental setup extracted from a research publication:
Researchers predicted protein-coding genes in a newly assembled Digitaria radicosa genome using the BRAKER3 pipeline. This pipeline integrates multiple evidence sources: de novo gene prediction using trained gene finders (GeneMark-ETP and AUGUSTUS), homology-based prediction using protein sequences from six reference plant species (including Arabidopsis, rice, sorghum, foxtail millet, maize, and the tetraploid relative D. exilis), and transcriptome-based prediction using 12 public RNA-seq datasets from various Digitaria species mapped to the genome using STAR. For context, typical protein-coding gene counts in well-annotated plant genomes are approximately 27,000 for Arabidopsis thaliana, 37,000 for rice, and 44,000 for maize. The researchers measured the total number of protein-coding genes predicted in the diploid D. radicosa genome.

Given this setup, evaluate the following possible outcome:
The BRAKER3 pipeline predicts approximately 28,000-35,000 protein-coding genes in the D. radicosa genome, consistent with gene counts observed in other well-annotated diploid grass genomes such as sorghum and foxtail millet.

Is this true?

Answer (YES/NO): NO